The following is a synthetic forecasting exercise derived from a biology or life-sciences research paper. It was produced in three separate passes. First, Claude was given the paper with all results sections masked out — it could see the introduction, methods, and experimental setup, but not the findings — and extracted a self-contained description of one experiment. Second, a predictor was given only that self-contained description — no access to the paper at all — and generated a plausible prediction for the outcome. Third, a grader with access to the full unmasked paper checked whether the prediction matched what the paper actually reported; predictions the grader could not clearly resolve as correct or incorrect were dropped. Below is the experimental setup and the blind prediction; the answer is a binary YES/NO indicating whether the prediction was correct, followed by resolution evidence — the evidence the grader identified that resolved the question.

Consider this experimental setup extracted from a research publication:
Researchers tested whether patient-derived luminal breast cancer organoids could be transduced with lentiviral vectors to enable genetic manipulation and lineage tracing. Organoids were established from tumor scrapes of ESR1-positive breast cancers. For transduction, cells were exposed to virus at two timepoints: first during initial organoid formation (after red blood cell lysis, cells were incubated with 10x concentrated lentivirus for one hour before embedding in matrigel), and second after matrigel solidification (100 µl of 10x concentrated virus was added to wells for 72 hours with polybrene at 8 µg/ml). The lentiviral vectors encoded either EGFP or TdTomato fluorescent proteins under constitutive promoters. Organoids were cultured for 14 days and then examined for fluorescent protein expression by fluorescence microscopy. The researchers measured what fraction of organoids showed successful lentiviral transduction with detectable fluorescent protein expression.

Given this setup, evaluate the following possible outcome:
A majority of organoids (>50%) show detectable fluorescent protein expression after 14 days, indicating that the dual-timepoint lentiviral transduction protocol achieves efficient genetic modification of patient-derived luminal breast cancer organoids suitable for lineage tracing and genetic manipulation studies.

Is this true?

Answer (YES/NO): YES